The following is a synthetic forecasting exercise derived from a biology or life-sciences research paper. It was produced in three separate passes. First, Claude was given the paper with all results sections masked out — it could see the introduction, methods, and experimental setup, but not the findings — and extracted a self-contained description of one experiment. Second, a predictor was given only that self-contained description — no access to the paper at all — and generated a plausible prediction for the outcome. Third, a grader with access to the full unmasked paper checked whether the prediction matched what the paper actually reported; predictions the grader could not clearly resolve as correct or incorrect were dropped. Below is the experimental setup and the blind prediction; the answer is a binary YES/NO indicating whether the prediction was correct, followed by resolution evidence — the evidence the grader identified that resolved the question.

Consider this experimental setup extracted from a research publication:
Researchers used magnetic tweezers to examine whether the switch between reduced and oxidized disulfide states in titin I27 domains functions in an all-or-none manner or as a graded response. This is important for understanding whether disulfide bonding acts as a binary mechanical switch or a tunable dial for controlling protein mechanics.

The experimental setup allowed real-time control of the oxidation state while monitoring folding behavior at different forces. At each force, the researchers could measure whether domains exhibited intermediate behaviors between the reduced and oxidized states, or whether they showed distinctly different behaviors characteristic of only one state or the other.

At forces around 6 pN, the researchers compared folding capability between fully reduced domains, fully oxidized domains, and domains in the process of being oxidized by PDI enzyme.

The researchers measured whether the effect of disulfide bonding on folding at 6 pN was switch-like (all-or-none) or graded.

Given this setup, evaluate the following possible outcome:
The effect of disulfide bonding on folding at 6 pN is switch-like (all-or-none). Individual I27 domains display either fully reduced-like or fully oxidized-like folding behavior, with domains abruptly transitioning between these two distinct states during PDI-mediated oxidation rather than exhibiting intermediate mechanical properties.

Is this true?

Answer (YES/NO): YES